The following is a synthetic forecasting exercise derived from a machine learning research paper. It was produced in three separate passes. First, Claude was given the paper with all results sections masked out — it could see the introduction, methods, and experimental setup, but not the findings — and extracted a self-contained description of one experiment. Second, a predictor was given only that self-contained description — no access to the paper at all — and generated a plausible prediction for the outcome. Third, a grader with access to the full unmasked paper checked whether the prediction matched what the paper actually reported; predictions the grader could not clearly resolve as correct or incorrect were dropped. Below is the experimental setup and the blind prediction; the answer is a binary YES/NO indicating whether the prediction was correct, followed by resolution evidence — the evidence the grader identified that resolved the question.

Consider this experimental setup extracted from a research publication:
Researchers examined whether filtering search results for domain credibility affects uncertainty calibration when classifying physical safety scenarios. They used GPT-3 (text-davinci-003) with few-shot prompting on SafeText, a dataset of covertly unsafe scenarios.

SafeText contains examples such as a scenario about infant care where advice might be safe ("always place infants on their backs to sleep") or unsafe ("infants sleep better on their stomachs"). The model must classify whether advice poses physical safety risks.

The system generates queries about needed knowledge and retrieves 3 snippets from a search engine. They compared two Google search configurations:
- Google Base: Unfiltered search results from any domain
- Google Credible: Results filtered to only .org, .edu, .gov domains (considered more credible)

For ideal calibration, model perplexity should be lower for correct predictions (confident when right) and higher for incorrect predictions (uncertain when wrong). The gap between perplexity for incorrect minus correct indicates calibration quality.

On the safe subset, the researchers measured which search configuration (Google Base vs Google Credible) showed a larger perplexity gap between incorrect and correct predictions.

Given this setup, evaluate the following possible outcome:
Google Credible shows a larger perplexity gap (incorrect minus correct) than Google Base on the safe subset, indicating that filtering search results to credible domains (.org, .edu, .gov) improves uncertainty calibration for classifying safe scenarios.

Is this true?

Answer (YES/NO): YES